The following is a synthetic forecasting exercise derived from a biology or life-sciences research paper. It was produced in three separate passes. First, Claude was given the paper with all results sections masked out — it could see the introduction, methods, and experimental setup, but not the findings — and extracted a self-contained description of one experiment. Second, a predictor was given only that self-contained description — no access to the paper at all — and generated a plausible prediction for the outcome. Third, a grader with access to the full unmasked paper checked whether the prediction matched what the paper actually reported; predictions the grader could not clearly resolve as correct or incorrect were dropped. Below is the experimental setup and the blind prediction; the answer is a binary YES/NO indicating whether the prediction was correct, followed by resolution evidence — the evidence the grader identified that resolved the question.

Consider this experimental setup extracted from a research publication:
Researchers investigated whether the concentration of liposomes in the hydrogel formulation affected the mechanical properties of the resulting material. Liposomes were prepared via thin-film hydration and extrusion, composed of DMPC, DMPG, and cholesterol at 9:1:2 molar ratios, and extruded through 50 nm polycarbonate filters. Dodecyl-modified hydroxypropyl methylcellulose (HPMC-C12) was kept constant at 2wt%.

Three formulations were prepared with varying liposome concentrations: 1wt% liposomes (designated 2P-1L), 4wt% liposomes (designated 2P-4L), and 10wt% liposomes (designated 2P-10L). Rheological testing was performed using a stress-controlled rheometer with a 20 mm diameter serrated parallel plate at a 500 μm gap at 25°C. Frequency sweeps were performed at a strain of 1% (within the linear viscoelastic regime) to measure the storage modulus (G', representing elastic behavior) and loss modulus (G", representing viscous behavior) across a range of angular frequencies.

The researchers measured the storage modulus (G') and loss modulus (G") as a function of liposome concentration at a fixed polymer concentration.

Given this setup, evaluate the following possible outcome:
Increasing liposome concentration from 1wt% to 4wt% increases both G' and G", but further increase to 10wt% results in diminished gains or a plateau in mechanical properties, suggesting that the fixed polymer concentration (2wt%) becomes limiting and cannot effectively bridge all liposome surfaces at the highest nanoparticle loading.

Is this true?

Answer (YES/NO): NO